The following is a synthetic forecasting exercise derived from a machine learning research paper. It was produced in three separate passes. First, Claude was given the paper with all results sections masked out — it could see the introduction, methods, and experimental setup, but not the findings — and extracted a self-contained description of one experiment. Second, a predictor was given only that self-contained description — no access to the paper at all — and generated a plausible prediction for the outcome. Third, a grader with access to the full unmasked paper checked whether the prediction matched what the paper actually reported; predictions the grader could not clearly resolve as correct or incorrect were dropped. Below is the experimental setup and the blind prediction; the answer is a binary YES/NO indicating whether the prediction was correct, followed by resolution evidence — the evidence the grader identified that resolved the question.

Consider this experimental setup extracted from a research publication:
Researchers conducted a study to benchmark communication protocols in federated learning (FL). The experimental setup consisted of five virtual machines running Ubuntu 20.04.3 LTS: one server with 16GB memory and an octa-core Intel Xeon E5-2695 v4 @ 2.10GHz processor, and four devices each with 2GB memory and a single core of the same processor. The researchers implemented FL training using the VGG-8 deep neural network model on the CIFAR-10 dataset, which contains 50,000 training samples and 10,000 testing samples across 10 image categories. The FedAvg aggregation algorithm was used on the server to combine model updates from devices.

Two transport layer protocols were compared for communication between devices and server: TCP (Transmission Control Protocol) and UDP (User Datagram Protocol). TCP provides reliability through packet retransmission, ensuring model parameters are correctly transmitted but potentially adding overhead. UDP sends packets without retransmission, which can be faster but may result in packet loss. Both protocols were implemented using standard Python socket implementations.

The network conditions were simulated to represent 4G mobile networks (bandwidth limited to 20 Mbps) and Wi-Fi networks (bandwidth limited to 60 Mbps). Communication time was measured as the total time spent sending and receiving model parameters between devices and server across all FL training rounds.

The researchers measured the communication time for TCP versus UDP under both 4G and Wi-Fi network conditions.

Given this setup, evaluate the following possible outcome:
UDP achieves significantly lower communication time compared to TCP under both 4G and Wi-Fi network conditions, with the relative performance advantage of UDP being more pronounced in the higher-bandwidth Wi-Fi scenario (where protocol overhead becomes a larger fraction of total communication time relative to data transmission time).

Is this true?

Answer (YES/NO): NO